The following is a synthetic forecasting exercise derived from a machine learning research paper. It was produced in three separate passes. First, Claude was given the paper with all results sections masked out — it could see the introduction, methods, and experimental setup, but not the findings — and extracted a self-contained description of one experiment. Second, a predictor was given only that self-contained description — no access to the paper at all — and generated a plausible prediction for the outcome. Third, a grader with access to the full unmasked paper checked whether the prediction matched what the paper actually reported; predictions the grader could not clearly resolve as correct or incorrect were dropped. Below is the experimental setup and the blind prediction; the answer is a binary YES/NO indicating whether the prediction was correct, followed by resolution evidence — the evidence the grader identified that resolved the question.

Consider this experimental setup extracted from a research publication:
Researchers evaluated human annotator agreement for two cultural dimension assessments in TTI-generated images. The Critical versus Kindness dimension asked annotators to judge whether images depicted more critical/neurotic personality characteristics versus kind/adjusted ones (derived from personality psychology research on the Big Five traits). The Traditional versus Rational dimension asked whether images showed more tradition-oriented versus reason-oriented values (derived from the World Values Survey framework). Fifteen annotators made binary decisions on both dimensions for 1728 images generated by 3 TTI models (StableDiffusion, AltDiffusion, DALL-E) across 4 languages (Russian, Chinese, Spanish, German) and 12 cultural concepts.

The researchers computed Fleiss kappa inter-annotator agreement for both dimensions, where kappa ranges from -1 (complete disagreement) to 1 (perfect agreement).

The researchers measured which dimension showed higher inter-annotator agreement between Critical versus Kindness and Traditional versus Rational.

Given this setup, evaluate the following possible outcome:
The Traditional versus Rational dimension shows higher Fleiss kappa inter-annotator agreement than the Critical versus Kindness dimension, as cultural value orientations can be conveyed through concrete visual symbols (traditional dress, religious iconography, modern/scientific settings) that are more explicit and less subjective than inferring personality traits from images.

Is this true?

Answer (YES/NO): NO